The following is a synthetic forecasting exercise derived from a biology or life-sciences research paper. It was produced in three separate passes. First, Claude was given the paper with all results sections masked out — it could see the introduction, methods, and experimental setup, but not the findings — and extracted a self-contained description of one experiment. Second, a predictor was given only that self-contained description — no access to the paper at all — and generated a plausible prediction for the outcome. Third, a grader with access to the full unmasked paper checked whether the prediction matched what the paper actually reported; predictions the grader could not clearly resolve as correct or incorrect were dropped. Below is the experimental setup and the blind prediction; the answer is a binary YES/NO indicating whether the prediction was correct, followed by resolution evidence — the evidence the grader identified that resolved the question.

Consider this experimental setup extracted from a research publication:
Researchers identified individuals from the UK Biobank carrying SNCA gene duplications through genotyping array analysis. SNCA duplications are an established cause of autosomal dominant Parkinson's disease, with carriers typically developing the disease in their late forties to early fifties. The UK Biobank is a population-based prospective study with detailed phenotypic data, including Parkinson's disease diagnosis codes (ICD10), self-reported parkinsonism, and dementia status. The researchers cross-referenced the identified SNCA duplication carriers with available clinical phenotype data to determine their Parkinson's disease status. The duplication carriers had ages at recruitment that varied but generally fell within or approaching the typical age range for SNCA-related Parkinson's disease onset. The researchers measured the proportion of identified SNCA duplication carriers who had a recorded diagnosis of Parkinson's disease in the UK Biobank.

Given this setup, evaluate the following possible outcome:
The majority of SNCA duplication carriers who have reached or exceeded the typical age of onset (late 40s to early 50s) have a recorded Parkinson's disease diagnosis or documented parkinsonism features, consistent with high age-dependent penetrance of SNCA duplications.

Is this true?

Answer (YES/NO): NO